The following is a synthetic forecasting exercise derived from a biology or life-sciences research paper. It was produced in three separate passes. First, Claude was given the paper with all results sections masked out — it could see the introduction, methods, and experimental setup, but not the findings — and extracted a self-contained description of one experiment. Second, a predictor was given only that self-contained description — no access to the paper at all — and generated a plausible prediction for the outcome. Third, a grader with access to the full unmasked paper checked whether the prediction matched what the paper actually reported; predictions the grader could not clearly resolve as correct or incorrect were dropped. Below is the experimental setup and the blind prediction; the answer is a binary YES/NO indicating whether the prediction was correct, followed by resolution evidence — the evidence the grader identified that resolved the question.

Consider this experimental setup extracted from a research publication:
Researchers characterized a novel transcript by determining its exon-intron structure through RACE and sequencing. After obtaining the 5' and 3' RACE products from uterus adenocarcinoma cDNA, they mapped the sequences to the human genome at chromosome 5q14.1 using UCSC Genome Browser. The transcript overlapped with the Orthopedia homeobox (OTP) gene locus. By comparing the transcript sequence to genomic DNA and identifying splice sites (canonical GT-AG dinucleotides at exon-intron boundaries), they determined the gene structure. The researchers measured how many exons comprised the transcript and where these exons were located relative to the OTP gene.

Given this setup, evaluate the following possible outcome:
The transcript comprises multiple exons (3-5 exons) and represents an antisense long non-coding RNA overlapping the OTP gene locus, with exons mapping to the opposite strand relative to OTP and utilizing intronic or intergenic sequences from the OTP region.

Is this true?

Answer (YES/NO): NO